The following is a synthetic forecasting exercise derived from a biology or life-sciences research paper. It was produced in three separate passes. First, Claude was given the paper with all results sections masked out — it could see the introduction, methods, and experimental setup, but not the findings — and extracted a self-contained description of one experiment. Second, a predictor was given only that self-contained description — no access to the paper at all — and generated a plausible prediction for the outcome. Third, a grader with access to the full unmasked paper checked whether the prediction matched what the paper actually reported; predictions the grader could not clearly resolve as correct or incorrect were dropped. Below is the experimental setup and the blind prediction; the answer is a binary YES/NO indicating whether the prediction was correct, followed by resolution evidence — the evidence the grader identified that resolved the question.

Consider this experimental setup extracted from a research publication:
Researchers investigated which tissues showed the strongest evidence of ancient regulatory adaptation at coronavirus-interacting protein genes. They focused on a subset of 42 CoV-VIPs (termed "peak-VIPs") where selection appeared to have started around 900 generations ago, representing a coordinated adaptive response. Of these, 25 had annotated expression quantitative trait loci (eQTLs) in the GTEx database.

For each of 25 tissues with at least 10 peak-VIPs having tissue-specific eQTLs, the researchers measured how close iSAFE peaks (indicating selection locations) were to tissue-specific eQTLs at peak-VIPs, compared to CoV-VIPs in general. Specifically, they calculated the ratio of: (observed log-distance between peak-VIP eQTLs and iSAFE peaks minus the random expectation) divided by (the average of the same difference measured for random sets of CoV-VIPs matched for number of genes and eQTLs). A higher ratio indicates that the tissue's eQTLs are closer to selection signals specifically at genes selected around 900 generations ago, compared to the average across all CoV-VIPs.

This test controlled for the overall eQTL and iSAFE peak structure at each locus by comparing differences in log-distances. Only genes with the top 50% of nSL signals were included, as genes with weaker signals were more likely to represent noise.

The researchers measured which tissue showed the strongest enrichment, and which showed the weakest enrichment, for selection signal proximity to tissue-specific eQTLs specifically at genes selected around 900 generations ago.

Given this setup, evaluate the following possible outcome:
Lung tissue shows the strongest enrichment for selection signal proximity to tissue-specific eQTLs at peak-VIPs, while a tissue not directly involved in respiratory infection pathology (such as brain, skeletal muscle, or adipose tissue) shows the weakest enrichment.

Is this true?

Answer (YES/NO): NO